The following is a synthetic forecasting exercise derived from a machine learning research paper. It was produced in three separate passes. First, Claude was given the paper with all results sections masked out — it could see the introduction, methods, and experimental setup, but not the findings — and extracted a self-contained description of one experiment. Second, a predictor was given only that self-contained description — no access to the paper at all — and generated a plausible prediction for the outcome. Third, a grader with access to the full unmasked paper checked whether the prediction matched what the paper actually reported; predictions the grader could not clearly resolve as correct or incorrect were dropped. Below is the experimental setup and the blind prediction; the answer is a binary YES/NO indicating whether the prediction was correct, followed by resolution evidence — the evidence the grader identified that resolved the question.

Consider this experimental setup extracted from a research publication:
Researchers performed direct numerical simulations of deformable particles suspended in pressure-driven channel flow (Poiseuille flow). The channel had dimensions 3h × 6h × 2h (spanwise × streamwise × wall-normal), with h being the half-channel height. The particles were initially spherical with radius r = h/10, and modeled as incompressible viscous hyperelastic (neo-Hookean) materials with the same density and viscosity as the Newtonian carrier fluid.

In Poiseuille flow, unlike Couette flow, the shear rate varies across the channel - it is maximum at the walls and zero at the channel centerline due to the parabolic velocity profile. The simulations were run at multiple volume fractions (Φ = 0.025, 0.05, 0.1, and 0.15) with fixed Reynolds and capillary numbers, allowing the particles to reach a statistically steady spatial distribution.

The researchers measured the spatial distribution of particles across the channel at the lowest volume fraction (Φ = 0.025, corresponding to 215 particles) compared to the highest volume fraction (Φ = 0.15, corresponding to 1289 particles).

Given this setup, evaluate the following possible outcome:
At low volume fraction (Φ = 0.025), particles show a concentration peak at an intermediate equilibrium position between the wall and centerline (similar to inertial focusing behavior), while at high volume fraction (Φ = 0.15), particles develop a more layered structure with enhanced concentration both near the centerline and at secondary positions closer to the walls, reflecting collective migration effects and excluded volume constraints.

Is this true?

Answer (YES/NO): NO